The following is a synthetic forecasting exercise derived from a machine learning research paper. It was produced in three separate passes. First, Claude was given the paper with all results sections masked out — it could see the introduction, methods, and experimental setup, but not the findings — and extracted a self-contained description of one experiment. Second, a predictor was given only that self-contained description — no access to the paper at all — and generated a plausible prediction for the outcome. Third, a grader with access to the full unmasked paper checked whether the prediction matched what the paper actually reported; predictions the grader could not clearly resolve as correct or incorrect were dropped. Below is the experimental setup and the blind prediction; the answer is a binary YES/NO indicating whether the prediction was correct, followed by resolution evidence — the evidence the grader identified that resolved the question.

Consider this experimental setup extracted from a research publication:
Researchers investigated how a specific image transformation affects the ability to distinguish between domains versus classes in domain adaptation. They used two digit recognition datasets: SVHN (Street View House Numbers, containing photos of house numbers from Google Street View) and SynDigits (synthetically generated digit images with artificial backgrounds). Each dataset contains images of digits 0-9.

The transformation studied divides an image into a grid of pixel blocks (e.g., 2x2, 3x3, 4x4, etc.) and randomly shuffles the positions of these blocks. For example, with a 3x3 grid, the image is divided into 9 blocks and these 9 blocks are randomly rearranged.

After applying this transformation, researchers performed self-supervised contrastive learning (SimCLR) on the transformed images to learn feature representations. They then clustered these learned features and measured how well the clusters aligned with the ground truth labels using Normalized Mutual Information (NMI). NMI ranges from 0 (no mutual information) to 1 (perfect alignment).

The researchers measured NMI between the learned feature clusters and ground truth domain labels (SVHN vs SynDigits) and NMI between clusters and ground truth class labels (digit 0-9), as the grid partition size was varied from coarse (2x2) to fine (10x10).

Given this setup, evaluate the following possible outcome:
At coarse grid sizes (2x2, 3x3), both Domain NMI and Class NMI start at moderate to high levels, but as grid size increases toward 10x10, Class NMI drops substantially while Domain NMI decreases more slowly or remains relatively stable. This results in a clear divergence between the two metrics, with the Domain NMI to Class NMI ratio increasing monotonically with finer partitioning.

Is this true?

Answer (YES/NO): NO